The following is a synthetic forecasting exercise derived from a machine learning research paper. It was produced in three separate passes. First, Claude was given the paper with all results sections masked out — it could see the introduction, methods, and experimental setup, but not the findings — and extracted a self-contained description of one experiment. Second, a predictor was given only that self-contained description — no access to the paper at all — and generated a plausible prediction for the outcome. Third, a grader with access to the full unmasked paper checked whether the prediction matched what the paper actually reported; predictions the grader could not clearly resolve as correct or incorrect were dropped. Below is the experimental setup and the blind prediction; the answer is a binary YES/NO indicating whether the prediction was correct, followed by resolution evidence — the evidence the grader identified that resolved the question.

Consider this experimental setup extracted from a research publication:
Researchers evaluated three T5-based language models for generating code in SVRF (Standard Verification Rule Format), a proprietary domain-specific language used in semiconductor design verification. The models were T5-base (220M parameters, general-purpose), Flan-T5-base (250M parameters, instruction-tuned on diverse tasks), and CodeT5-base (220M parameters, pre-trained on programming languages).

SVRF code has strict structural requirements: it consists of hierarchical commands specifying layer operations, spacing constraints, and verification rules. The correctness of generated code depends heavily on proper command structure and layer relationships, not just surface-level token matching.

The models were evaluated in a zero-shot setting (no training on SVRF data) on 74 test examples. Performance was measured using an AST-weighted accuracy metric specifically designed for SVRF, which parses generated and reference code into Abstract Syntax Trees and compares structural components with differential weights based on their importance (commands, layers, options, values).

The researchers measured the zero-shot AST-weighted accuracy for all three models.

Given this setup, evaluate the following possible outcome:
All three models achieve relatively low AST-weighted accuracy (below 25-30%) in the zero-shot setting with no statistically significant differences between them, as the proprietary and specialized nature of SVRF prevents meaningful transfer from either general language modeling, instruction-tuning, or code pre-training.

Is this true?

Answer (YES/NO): YES